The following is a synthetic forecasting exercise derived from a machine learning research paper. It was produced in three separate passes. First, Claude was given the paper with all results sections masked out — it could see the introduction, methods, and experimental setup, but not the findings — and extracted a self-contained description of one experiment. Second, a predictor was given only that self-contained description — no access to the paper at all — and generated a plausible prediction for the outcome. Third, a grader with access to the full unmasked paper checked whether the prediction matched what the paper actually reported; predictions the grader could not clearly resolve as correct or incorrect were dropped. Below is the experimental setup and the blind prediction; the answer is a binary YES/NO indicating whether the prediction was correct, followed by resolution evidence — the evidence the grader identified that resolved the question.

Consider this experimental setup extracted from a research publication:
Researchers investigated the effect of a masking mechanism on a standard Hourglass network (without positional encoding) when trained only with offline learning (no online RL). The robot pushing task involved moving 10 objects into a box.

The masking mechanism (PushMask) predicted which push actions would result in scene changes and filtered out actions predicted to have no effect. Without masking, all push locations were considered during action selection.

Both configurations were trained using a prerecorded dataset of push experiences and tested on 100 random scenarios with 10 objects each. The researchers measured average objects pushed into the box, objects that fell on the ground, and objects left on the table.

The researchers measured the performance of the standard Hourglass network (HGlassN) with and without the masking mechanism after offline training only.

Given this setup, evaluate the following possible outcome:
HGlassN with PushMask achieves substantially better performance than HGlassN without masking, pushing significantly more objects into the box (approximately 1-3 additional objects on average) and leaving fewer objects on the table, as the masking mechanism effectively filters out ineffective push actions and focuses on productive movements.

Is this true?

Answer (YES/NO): NO